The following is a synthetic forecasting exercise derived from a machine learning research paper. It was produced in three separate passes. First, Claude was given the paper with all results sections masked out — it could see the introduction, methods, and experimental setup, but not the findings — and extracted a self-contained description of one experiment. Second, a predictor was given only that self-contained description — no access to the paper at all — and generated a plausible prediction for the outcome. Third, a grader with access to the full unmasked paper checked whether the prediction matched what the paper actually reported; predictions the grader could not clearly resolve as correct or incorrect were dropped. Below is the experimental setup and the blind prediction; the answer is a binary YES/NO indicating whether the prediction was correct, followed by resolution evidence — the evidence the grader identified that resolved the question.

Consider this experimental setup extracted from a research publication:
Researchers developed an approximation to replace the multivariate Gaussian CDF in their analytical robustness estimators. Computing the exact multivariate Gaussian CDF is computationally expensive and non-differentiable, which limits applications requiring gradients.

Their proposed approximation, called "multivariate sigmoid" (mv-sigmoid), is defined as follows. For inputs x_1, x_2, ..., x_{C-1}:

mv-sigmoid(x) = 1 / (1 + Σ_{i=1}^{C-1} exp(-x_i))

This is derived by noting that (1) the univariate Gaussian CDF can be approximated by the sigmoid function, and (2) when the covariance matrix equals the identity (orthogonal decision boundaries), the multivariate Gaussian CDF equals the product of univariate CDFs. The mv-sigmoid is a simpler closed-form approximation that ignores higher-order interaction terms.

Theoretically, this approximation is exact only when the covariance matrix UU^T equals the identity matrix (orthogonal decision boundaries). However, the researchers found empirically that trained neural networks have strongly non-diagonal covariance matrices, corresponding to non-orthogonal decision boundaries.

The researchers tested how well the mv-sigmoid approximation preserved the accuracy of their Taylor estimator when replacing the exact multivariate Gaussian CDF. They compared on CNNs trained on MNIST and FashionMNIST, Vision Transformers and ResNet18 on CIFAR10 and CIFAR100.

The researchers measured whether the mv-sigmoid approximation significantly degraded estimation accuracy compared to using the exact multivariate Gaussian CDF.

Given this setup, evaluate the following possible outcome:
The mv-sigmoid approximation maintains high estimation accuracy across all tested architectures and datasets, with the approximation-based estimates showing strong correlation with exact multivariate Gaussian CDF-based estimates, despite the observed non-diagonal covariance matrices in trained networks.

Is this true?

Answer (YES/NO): YES